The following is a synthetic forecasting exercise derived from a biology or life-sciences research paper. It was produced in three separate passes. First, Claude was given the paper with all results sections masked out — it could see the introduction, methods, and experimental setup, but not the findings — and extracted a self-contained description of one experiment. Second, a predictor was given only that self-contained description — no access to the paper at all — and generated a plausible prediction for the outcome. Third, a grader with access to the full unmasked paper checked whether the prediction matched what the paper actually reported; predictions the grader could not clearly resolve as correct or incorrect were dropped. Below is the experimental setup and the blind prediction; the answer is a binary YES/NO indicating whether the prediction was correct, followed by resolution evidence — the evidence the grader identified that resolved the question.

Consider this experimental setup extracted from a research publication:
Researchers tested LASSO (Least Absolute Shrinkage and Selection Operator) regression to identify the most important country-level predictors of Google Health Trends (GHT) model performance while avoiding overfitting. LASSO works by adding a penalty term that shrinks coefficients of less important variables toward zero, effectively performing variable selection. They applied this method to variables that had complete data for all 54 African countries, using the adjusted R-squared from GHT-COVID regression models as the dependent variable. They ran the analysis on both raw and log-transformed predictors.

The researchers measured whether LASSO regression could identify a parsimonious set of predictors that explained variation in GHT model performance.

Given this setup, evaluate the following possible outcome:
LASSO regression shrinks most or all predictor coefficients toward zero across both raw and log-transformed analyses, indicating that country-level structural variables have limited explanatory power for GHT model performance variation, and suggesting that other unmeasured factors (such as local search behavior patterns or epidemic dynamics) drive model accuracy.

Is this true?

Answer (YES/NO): NO